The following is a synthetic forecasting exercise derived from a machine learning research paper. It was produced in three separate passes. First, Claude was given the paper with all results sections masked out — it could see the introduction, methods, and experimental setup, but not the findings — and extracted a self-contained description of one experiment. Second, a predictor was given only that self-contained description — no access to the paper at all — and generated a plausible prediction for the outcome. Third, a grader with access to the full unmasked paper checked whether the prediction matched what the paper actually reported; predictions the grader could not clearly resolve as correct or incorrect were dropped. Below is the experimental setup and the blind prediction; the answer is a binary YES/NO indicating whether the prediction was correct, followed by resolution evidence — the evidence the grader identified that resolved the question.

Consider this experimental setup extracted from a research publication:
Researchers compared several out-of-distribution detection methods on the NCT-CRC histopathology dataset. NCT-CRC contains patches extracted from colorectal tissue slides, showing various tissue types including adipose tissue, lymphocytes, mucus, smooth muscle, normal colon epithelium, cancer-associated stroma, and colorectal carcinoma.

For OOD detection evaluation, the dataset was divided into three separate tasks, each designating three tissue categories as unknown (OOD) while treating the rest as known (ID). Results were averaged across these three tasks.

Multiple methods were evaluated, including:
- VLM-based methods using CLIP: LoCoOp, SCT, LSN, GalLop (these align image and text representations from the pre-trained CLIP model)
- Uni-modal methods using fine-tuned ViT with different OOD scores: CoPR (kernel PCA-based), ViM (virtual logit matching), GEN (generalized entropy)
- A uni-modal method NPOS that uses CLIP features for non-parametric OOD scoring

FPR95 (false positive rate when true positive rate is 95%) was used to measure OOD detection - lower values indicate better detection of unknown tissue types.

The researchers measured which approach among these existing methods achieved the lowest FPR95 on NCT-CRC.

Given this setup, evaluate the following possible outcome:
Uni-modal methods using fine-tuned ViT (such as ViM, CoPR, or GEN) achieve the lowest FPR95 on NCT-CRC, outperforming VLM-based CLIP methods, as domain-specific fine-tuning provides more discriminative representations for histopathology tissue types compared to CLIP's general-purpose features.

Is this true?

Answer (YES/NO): YES